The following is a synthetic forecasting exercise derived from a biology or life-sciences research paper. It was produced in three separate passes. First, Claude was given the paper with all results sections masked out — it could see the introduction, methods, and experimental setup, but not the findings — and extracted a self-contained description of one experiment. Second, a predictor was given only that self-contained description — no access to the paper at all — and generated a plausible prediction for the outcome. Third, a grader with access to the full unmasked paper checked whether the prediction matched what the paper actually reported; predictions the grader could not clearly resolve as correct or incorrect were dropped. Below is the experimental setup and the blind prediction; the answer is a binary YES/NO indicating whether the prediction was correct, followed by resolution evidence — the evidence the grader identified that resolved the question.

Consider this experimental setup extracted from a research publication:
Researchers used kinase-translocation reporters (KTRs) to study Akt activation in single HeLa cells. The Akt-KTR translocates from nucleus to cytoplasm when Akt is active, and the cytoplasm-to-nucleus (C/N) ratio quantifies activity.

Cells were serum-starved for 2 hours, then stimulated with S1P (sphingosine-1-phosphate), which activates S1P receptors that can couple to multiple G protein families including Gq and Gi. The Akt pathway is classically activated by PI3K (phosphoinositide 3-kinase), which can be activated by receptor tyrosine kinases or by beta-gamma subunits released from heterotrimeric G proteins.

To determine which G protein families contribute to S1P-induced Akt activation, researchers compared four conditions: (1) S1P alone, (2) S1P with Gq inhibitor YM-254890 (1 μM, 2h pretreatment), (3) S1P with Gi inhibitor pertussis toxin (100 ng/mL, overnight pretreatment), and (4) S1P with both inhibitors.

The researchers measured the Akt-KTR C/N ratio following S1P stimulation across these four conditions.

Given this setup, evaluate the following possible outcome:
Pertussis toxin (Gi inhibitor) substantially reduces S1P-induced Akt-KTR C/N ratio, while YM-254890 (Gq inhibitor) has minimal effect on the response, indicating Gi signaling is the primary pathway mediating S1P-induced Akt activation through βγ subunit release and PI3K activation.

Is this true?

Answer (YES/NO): NO